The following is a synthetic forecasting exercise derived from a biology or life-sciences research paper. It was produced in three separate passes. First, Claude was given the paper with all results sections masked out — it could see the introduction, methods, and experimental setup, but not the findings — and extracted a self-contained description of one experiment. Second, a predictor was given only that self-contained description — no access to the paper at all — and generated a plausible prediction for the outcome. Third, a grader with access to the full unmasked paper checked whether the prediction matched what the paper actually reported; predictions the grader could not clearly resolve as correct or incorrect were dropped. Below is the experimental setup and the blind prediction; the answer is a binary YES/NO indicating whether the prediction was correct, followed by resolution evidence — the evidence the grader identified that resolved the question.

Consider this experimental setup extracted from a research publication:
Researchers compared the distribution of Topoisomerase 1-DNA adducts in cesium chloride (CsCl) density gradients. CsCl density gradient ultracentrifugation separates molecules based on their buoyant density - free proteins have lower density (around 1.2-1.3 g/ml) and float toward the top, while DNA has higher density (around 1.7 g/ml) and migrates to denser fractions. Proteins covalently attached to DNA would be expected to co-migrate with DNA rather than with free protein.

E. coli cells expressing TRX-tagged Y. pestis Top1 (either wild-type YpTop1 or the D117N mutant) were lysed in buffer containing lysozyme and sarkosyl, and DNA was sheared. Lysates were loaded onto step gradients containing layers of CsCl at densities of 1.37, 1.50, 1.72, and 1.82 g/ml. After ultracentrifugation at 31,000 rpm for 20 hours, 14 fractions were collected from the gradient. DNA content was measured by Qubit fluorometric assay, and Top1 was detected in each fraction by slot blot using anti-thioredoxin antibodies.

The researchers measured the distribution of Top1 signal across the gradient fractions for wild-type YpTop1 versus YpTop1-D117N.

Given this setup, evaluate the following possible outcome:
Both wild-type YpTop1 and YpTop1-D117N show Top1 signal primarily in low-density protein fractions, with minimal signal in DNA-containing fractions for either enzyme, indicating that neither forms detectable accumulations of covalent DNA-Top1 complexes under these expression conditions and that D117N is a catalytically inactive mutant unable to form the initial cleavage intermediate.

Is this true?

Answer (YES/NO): NO